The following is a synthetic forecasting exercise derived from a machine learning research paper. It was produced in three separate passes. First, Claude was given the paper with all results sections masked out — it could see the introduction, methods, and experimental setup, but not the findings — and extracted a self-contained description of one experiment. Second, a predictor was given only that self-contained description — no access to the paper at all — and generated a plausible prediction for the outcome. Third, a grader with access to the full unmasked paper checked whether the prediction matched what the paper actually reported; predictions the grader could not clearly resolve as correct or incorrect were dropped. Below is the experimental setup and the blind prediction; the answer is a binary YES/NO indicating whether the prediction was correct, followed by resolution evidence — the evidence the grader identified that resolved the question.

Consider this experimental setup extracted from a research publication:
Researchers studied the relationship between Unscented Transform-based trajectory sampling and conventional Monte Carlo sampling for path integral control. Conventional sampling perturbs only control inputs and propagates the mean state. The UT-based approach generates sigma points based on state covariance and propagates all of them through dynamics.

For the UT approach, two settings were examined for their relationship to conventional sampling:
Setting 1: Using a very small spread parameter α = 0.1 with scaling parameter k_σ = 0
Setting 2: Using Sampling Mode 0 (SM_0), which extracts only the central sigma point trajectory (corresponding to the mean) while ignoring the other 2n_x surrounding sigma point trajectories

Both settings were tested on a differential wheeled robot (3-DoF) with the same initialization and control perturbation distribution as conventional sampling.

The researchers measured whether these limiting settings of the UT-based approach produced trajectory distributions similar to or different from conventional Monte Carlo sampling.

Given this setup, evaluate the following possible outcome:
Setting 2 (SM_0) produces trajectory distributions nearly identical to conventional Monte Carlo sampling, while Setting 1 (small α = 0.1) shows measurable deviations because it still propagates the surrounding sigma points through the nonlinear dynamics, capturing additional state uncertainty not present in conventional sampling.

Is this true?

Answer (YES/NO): NO